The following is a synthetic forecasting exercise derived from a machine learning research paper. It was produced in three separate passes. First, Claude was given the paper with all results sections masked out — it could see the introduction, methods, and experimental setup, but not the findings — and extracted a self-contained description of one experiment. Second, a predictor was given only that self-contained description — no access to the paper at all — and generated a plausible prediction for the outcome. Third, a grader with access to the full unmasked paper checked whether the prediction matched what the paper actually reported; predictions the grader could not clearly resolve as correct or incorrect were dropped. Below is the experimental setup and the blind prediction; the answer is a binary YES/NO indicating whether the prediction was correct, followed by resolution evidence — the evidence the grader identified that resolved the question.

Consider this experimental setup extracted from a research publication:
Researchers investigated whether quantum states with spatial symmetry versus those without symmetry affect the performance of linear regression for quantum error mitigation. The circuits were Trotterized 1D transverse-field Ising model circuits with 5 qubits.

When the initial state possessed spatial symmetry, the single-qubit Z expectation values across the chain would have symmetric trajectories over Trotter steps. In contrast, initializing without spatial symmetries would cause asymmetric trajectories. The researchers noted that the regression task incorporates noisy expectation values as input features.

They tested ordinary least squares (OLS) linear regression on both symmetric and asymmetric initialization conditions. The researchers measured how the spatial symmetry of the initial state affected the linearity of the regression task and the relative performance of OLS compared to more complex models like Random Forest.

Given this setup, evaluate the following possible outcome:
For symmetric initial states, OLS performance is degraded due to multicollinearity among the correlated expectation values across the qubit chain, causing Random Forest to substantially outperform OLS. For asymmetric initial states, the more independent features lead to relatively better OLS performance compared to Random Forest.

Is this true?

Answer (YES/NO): NO